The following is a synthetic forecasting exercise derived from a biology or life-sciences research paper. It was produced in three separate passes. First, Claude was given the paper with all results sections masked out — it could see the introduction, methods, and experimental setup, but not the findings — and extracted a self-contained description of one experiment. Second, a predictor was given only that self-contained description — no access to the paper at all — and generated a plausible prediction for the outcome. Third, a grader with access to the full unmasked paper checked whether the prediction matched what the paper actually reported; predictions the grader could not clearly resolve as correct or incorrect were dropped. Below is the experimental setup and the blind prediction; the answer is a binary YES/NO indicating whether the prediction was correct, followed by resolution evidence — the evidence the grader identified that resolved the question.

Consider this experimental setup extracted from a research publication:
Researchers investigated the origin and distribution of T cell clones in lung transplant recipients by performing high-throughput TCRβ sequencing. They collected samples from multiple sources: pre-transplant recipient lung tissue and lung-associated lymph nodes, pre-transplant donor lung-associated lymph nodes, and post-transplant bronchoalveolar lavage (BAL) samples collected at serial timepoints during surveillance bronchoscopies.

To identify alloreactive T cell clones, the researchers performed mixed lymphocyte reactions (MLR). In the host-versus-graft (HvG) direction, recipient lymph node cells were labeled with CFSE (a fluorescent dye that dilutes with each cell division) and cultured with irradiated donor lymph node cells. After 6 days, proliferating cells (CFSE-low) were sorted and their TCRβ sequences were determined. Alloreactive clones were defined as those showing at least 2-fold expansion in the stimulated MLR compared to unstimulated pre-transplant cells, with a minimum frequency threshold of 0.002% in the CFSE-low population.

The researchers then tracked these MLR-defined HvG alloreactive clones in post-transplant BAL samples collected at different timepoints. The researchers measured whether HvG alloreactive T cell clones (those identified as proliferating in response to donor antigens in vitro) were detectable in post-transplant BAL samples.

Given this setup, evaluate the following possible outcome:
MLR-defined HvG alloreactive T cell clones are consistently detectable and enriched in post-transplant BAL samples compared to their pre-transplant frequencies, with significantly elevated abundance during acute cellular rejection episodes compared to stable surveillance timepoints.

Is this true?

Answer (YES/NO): YES